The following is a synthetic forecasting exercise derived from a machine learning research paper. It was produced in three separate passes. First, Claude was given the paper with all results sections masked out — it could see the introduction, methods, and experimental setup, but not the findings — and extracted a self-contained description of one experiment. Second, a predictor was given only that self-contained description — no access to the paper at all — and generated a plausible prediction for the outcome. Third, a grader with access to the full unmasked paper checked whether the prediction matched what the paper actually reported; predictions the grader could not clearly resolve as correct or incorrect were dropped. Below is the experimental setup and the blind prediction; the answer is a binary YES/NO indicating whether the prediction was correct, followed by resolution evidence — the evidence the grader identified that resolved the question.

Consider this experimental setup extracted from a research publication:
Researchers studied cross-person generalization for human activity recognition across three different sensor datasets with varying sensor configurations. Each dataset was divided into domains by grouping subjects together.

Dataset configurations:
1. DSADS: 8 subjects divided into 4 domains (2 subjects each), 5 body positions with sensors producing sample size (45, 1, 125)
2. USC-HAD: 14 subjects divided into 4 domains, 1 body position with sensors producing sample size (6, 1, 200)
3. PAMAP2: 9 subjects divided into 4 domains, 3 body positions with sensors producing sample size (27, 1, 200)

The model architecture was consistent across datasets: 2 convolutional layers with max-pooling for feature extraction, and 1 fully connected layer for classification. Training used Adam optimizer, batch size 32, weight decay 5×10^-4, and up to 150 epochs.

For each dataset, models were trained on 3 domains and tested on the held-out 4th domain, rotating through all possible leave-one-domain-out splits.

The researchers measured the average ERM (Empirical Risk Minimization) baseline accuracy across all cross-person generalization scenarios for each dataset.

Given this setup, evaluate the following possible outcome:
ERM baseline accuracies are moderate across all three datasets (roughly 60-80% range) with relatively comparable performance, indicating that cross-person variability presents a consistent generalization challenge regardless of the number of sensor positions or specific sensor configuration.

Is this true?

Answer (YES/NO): NO